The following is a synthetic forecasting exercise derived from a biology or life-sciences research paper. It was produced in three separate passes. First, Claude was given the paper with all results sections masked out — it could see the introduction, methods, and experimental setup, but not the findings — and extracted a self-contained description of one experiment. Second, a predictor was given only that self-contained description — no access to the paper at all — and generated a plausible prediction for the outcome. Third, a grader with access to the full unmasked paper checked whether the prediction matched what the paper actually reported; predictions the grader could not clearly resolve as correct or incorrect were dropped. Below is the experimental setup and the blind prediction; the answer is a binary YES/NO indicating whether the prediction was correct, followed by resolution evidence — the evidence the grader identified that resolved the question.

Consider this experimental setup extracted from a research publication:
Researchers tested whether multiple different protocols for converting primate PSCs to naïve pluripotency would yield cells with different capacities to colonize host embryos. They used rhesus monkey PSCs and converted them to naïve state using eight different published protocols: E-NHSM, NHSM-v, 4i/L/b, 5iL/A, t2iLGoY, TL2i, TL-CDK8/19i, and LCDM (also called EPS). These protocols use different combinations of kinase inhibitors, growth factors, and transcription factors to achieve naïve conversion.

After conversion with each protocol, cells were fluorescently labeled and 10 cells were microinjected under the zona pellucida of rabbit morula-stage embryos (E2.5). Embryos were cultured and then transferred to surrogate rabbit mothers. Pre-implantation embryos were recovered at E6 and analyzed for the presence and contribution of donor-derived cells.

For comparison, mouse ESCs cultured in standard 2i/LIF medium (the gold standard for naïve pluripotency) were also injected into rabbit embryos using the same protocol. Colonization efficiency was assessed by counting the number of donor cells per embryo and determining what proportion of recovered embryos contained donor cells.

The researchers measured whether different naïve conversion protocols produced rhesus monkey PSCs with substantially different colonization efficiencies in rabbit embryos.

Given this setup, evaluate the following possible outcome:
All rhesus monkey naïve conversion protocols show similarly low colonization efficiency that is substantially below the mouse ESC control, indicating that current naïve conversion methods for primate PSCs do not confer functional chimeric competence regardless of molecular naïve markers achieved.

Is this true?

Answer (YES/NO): YES